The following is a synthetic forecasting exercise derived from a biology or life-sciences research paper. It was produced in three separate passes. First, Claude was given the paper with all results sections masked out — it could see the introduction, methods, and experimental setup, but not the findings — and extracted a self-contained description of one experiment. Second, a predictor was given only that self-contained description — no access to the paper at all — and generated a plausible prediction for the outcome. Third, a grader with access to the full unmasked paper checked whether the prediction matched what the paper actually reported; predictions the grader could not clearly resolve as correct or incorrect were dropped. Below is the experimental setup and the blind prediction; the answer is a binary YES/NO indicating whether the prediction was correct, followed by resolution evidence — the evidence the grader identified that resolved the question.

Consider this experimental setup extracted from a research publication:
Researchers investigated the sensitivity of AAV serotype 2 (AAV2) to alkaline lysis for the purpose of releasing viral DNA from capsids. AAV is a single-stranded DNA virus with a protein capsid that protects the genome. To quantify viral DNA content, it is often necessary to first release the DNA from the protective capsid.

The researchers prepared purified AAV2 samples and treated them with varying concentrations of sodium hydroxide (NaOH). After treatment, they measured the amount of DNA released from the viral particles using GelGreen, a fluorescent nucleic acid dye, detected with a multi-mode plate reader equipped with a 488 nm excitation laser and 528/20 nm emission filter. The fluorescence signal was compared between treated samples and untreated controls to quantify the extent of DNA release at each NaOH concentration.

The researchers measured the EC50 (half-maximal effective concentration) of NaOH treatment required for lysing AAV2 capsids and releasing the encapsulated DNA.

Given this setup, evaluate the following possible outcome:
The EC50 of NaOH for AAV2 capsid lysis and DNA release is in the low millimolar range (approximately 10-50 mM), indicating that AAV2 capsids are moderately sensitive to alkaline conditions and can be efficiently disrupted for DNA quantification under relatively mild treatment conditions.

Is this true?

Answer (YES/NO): YES